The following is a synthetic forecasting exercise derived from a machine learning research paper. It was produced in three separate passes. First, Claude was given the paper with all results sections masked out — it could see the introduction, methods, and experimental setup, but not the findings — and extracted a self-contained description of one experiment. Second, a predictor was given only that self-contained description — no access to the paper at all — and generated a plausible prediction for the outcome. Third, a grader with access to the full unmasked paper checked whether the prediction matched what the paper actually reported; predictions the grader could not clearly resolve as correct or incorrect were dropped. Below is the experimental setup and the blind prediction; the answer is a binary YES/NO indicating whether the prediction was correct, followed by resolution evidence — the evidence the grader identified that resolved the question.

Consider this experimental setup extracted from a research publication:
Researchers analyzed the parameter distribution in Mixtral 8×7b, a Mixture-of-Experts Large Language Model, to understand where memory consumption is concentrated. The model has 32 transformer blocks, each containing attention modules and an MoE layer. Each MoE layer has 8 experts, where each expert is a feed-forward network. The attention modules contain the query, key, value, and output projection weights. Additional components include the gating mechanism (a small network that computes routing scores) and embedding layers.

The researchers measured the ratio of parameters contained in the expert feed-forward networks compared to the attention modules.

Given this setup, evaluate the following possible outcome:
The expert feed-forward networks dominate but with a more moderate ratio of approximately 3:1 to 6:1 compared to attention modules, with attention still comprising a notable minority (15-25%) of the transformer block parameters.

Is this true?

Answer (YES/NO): NO